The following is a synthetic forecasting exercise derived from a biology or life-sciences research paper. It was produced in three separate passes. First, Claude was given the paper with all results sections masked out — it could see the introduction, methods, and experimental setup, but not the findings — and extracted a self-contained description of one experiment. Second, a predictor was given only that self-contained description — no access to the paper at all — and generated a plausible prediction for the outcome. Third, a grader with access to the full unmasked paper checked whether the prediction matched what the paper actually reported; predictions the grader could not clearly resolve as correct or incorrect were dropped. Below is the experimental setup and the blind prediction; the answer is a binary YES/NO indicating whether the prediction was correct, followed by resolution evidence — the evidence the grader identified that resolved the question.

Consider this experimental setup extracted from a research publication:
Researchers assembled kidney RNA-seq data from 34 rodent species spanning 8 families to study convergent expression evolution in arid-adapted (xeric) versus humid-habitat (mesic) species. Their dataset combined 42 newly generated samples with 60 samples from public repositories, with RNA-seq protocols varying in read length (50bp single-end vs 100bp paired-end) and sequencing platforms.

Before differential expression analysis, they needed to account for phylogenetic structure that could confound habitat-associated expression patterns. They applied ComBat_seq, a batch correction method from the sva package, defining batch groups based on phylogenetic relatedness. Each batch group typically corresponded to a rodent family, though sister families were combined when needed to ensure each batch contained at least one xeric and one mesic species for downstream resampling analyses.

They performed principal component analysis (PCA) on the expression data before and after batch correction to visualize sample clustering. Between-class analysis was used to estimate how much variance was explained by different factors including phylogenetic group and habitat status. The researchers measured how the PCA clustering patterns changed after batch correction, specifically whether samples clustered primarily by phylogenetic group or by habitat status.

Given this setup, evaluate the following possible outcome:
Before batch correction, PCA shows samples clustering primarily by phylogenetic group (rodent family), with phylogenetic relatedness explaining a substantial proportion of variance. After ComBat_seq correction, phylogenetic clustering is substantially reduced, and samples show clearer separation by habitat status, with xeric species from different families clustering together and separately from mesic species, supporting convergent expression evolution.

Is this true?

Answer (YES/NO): NO